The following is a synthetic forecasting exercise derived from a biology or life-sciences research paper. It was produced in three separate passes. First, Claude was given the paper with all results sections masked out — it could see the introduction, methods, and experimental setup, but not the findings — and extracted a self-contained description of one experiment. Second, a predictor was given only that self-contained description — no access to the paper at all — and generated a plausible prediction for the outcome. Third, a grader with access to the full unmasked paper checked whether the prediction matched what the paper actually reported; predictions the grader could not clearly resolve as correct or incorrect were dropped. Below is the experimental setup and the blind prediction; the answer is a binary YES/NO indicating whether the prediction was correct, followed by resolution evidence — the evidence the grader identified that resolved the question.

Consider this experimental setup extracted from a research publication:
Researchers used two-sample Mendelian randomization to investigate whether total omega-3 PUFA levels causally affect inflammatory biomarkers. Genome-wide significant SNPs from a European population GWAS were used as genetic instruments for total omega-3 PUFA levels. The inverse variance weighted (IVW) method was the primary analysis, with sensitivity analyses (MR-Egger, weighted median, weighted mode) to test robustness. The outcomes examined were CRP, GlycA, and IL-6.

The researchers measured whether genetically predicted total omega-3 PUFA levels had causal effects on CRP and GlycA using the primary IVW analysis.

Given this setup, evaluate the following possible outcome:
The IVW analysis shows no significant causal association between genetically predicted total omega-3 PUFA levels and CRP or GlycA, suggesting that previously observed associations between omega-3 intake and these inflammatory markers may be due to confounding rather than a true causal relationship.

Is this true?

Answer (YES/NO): NO